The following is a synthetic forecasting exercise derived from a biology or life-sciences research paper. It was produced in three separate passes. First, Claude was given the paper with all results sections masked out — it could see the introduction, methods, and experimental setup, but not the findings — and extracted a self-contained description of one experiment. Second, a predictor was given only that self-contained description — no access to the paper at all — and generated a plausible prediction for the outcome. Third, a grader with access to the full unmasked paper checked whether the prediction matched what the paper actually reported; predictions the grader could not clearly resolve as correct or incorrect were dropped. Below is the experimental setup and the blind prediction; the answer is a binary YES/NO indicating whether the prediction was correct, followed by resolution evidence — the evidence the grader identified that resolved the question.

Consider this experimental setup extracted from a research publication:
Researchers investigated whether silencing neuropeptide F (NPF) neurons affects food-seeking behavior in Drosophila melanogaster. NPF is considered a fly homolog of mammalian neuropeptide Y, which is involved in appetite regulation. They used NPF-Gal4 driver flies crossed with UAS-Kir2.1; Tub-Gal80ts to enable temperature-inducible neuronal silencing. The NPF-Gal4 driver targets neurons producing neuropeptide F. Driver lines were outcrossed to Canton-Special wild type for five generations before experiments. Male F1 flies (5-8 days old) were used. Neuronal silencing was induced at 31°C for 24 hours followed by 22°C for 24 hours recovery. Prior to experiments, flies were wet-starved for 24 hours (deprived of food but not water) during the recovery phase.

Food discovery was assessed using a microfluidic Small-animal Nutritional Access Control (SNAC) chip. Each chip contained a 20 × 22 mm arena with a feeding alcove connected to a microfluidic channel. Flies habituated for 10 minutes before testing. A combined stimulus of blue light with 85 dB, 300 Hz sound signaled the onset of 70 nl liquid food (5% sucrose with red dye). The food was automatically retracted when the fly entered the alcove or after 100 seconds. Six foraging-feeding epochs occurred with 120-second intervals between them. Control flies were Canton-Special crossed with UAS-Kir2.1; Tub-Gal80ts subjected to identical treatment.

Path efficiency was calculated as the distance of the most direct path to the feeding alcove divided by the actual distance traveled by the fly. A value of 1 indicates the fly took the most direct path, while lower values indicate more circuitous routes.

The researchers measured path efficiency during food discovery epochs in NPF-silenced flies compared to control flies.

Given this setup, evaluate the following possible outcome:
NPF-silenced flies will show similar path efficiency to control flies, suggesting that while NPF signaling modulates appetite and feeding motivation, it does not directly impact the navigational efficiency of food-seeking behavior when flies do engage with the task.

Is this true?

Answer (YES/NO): YES